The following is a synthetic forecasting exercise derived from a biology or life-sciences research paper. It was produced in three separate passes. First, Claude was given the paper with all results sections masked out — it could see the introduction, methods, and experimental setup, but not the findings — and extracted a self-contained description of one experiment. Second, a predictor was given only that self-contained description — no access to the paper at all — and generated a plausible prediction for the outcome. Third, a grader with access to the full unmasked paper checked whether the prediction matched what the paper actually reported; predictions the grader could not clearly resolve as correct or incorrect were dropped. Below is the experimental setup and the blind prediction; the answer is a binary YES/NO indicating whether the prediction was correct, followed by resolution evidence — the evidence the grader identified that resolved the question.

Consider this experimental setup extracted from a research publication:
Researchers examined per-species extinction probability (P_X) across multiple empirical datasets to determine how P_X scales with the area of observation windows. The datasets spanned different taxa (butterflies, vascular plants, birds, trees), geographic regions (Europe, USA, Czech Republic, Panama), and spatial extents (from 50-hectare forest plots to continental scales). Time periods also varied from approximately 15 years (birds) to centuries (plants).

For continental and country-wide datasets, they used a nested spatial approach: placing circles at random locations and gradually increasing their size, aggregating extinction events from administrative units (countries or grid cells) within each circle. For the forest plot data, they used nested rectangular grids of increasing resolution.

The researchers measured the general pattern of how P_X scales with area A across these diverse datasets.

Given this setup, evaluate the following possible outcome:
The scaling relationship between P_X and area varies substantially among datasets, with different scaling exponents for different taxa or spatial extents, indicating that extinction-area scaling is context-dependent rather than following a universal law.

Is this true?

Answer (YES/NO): NO